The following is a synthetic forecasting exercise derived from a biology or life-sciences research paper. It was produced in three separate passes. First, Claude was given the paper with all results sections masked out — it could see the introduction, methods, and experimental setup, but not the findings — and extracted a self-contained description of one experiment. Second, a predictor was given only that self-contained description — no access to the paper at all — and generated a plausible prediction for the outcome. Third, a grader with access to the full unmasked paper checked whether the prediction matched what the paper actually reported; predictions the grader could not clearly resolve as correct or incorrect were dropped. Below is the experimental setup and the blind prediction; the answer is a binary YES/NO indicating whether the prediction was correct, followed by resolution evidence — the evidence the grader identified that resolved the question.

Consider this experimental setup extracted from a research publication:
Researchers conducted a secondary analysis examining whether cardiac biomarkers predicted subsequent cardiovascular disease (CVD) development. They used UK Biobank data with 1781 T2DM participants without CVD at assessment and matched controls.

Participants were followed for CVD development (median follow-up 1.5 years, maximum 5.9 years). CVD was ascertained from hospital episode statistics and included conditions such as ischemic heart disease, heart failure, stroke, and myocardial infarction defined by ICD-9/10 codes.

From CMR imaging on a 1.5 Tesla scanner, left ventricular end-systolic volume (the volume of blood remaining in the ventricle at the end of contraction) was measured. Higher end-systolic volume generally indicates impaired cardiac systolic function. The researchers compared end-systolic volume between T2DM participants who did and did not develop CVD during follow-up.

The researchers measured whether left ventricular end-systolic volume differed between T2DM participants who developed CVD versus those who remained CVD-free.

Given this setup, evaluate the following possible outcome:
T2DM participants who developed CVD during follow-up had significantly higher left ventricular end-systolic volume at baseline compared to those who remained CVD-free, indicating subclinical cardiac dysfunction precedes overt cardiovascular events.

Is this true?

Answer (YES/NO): NO